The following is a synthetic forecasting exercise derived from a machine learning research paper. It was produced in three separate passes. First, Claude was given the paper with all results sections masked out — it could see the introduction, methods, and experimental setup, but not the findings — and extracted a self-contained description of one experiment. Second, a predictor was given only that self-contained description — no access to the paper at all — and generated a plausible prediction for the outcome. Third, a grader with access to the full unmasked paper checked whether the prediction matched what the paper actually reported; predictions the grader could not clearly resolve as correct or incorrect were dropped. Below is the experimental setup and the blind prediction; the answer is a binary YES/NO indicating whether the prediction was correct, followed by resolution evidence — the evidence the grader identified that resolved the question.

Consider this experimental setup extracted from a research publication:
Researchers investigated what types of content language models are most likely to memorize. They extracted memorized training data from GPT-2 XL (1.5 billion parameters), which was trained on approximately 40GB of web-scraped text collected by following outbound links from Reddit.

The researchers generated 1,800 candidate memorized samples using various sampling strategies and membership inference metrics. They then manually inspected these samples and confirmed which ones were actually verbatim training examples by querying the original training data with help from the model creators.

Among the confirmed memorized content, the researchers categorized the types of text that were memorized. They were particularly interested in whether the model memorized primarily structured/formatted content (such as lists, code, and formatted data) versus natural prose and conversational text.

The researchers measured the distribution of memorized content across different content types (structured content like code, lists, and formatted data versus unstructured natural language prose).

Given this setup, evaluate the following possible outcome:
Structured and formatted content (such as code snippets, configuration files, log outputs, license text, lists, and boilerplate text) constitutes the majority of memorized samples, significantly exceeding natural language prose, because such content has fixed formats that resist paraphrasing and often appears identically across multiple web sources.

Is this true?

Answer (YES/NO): NO